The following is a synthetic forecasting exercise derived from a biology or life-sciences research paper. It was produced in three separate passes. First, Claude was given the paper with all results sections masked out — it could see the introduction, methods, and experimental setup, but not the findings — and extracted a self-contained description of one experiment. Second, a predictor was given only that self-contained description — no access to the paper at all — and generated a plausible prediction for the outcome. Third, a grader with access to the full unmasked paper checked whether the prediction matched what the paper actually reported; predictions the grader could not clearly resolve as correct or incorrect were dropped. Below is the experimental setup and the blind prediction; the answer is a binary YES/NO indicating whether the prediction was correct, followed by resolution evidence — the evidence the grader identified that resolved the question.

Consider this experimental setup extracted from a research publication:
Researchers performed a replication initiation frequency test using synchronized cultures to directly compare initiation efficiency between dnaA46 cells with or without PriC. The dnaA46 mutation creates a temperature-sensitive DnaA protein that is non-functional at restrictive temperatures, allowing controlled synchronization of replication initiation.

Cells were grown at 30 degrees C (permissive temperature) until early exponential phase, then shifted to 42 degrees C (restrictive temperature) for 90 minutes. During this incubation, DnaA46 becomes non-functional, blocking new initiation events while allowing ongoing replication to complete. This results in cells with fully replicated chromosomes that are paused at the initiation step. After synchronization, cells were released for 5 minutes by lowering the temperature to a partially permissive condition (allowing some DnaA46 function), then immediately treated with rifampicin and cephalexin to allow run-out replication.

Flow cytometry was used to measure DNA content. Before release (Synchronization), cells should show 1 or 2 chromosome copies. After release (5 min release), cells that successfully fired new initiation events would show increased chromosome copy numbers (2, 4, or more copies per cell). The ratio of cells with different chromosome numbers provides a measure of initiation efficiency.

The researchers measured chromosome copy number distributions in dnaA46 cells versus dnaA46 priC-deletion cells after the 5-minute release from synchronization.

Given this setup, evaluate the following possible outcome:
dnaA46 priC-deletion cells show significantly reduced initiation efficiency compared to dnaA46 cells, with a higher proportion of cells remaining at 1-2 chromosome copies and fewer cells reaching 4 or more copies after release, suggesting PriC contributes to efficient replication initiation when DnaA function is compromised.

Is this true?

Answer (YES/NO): NO